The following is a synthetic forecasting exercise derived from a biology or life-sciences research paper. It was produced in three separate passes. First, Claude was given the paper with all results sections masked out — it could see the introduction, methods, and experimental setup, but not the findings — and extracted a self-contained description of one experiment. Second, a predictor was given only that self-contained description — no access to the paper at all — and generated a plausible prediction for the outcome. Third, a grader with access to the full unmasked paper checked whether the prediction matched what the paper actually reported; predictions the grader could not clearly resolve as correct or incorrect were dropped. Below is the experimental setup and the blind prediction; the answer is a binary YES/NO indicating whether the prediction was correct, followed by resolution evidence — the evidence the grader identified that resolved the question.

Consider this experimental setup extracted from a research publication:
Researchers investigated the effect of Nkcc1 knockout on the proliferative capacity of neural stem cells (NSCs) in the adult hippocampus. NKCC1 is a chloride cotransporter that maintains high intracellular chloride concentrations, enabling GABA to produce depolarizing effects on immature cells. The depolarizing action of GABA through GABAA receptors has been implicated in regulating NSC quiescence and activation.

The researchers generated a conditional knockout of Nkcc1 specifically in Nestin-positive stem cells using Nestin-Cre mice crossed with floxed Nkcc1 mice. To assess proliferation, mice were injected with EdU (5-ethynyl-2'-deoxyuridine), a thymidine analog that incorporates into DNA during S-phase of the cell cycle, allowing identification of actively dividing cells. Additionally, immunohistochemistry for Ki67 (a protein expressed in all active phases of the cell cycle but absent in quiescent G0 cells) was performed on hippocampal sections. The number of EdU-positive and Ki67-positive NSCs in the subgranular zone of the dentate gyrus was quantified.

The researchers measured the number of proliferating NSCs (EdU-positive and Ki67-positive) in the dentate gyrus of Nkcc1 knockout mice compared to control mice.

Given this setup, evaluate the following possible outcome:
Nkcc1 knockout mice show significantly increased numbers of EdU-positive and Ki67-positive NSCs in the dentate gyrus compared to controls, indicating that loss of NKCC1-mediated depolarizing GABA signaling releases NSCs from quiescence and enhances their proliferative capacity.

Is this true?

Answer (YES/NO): YES